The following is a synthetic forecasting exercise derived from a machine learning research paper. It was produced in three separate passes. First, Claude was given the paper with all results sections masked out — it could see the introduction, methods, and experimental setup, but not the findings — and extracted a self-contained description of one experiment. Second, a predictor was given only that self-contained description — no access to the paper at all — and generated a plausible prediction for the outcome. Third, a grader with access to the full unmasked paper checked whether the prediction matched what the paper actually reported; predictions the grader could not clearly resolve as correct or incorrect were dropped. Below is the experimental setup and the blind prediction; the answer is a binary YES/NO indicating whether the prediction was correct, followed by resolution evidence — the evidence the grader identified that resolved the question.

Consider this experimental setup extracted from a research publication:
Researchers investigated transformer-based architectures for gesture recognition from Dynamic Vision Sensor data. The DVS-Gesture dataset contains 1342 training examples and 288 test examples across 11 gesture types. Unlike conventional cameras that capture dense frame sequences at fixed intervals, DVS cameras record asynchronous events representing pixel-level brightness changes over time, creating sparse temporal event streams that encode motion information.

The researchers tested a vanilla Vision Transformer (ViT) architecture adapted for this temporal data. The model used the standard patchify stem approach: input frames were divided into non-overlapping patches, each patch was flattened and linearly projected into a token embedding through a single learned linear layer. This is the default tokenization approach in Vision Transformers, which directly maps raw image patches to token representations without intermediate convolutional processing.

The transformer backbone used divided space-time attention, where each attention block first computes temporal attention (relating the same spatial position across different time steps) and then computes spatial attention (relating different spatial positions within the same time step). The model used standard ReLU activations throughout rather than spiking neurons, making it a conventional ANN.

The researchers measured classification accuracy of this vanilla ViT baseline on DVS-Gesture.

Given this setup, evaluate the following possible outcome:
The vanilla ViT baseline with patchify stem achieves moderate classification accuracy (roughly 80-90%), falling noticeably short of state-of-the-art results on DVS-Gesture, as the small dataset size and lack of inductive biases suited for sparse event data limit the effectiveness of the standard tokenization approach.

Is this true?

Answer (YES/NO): YES